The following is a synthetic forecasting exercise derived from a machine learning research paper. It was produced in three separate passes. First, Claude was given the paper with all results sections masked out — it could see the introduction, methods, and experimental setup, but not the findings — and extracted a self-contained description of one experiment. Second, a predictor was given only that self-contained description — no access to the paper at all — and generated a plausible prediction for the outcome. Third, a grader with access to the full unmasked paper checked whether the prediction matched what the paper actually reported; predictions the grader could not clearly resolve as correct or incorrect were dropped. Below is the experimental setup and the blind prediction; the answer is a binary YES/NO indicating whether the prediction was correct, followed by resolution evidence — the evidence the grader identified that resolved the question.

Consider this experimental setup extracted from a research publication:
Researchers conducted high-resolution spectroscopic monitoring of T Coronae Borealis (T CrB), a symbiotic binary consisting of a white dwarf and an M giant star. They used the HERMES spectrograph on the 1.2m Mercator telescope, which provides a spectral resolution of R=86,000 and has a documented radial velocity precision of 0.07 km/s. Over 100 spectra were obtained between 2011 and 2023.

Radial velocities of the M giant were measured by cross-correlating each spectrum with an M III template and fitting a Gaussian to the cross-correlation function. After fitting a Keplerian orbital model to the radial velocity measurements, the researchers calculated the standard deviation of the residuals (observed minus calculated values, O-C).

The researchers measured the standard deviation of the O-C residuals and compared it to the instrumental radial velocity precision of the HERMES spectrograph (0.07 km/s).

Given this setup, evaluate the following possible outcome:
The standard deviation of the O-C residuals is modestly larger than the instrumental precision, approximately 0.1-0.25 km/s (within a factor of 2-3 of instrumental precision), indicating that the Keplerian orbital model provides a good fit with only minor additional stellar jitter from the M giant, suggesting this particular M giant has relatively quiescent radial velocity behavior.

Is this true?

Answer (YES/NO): NO